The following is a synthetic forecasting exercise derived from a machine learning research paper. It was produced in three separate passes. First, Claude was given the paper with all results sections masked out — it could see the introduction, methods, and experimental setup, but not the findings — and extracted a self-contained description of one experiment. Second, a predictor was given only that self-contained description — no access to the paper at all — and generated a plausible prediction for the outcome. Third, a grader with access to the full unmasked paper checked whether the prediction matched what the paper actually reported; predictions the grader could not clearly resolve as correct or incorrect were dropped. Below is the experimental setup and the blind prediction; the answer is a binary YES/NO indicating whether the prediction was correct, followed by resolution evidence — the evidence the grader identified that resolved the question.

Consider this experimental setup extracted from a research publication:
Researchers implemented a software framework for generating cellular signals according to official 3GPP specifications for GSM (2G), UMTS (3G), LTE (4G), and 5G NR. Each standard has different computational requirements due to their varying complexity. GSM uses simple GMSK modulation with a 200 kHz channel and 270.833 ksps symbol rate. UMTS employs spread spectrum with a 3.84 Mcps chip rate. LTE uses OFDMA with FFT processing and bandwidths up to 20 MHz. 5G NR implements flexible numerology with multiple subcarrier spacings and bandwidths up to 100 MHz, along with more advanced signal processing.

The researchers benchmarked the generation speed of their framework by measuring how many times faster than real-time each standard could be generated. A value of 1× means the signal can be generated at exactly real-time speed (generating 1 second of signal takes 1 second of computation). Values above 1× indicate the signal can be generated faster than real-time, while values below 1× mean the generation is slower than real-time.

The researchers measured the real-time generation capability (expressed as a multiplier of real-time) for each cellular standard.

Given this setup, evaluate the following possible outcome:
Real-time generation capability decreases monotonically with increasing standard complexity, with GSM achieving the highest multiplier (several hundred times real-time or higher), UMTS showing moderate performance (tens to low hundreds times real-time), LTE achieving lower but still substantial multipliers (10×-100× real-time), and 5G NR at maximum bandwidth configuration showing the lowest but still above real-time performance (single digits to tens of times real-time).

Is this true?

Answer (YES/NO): NO